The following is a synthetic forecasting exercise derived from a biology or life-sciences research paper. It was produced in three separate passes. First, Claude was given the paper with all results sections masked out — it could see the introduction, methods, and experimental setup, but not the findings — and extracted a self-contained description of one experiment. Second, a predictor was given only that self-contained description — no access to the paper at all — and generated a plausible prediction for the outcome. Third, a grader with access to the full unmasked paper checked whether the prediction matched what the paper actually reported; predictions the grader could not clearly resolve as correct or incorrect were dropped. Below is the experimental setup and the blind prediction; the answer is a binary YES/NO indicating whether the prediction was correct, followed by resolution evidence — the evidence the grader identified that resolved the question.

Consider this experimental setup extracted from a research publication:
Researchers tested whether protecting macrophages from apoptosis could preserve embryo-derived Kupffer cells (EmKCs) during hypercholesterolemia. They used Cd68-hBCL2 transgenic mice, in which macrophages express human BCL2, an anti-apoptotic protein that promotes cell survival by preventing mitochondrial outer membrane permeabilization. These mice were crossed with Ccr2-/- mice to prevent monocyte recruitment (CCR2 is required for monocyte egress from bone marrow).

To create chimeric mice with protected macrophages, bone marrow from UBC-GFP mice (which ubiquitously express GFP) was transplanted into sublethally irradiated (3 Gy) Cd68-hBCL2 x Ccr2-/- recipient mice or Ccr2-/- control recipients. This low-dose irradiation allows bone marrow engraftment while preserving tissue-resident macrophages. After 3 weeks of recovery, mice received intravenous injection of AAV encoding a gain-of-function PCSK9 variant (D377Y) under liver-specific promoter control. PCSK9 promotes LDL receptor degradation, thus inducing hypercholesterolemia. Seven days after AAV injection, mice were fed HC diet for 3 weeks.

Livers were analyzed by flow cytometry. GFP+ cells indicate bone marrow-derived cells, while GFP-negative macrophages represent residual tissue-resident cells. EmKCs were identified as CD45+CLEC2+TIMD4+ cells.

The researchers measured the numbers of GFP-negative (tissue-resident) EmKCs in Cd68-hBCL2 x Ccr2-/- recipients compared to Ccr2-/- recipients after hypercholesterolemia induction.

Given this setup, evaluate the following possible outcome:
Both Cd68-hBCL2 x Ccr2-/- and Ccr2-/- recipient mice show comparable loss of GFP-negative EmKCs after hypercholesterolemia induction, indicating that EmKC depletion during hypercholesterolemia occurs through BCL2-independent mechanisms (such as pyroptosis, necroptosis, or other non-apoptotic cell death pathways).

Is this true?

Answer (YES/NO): NO